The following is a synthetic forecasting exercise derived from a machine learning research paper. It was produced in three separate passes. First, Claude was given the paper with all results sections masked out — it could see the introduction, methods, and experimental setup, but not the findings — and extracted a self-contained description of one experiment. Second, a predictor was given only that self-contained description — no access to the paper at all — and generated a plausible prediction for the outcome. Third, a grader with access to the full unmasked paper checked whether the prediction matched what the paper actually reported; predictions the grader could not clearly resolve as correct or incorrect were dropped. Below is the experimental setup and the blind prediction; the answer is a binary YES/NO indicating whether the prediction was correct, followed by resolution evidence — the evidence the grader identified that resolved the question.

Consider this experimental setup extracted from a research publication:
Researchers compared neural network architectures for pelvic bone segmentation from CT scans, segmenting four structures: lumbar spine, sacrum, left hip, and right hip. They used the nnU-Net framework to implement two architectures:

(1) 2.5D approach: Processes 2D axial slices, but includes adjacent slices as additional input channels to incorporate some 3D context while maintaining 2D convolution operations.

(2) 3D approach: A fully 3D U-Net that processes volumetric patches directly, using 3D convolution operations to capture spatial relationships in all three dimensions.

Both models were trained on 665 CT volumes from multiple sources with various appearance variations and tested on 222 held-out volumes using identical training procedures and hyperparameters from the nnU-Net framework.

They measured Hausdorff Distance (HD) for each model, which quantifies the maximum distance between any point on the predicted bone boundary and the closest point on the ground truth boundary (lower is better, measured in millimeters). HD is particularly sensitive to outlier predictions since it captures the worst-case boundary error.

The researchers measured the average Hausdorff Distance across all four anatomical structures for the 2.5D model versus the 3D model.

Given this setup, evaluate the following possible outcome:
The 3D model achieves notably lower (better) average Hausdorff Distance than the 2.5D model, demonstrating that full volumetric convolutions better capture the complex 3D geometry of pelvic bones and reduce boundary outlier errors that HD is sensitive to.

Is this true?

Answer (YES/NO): NO